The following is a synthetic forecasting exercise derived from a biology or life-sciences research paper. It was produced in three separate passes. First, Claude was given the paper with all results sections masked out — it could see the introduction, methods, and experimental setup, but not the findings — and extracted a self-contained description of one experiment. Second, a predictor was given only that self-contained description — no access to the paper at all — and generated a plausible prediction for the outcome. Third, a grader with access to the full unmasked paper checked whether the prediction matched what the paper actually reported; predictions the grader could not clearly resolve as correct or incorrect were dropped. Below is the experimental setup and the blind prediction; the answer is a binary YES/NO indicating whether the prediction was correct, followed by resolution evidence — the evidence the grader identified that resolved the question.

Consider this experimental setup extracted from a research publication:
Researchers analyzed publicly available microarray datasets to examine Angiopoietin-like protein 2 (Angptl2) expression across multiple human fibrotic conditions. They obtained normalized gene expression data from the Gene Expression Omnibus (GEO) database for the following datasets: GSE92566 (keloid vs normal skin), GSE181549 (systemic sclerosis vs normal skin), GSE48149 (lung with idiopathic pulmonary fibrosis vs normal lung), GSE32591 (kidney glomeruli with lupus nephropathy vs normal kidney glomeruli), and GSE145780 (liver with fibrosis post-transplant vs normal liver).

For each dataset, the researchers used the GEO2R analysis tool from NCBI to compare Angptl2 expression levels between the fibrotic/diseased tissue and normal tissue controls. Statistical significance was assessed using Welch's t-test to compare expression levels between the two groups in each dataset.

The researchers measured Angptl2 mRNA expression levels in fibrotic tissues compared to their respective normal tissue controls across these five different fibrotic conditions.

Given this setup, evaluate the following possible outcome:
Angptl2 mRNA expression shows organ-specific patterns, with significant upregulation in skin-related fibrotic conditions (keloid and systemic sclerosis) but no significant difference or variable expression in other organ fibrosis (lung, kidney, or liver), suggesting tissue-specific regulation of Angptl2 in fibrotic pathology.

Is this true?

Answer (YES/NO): NO